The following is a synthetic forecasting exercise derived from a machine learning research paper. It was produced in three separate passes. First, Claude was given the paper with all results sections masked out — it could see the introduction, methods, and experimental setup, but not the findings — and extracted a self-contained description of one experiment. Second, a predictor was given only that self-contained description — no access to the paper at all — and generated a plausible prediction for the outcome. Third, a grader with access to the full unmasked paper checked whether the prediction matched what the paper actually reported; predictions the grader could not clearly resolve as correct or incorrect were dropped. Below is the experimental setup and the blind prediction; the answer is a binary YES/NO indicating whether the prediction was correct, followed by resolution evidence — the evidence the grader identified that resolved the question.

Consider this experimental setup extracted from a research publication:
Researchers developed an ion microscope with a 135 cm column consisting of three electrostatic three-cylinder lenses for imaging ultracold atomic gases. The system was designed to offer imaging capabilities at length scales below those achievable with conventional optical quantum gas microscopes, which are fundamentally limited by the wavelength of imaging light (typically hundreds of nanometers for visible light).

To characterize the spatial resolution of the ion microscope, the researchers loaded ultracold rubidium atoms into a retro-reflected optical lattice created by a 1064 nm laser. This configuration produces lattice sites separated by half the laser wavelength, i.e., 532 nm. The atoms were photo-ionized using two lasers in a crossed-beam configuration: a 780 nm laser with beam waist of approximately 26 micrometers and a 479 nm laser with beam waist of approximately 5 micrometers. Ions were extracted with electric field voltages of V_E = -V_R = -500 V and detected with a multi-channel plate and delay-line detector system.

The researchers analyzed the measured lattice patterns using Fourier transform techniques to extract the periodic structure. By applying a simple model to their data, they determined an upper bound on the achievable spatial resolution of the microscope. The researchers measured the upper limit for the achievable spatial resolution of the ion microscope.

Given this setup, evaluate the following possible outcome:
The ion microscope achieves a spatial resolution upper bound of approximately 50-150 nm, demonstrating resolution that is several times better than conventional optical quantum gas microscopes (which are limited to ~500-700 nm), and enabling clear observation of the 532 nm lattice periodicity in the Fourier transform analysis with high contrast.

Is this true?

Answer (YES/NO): NO